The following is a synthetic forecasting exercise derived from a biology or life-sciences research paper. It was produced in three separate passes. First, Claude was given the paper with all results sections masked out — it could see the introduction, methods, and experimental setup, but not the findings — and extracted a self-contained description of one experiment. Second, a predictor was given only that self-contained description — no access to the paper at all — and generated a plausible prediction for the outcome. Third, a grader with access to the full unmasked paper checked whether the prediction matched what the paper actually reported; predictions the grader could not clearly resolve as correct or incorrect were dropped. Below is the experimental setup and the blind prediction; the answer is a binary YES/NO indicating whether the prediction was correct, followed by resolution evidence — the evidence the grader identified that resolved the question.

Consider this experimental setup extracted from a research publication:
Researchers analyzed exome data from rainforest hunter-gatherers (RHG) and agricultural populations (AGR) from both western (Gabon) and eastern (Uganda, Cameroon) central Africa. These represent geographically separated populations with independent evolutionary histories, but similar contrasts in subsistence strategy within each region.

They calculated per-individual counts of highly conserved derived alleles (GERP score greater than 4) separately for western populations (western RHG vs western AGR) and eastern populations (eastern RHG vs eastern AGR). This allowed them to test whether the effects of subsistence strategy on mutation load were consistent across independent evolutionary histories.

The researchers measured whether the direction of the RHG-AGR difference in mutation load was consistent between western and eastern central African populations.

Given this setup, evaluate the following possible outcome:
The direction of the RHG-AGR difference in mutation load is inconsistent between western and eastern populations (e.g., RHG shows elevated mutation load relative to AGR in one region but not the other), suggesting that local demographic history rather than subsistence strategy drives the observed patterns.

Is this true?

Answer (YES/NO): YES